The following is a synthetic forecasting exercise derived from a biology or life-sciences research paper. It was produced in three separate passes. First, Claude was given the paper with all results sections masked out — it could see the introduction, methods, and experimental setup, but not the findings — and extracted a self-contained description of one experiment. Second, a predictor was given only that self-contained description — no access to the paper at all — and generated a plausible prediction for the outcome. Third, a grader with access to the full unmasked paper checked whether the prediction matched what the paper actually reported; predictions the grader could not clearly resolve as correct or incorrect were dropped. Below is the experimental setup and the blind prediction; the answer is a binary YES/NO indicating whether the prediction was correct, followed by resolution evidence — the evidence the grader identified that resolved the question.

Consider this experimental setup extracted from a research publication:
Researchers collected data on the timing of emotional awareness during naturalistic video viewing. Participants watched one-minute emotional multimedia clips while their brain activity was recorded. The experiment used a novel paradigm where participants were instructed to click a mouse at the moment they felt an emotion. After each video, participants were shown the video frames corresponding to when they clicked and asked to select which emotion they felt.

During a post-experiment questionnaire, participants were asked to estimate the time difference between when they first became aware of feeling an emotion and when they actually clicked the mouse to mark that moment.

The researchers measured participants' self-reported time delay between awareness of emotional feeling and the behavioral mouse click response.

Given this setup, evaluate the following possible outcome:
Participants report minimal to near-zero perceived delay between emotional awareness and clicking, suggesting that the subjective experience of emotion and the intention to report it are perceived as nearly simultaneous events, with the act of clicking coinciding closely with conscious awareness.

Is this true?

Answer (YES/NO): NO